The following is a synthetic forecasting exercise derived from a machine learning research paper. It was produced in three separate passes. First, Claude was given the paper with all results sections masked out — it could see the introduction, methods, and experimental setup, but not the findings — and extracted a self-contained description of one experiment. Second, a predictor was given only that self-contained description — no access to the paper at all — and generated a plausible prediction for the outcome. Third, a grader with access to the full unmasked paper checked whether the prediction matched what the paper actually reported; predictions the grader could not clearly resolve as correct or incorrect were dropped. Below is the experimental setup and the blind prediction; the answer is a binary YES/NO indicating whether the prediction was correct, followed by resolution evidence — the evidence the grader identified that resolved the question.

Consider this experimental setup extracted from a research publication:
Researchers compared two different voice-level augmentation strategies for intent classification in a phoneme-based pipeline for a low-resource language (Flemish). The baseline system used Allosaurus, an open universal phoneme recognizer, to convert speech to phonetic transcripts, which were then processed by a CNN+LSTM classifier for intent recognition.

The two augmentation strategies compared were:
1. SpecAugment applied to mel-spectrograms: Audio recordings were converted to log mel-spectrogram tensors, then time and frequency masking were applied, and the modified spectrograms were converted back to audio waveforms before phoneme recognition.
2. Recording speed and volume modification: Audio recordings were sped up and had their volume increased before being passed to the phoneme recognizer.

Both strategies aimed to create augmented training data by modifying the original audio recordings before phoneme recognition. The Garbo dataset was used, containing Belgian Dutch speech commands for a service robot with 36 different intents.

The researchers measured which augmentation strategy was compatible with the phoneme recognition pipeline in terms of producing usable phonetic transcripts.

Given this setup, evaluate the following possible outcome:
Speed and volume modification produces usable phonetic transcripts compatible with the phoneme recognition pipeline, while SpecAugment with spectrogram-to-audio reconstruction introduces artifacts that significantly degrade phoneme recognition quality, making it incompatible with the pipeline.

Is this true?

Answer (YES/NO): YES